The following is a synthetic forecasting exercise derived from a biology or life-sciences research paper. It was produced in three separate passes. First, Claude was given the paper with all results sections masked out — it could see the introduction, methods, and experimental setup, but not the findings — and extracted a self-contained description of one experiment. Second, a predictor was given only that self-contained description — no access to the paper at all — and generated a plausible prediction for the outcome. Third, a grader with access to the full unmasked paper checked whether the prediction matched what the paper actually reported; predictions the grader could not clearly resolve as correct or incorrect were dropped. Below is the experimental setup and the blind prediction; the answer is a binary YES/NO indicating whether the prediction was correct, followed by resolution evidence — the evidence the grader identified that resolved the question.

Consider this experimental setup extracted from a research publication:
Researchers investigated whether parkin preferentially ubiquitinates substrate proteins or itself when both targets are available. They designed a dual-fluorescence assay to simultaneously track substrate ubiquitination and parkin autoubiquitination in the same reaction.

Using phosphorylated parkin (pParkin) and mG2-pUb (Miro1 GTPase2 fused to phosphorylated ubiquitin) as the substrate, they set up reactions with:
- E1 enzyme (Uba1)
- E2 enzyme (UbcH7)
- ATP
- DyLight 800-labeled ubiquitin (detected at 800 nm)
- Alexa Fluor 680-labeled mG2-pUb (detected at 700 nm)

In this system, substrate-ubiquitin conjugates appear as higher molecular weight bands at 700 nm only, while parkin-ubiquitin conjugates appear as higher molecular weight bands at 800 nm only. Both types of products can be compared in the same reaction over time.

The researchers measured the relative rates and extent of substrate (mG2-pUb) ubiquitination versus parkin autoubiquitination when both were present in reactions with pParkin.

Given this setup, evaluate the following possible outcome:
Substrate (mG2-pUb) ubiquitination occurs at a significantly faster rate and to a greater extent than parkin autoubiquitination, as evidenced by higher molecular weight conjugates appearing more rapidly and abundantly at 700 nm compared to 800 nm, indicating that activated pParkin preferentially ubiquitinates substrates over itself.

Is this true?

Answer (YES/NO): NO